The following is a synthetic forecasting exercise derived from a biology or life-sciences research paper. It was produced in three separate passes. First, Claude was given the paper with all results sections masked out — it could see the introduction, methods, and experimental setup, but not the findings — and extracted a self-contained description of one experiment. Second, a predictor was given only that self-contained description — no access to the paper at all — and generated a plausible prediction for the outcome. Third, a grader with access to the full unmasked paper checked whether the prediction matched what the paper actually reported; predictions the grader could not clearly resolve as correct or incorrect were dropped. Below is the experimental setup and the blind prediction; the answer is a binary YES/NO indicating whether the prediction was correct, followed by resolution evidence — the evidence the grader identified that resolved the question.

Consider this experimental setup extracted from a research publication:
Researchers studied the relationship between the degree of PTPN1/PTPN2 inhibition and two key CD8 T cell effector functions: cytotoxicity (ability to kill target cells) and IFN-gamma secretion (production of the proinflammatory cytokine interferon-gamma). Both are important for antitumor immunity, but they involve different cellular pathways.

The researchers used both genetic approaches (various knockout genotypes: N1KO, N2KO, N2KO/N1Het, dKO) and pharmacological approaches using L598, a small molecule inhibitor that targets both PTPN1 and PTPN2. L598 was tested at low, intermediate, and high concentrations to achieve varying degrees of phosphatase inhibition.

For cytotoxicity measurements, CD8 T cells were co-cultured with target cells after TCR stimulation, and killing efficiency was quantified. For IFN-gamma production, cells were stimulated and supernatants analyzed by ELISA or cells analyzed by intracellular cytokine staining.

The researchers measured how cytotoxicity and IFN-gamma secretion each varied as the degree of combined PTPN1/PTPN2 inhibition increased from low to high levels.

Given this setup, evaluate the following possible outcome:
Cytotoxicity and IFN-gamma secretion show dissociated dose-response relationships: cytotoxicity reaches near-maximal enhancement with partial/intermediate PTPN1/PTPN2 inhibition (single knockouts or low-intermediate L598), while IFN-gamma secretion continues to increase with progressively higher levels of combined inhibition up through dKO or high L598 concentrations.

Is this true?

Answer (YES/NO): NO